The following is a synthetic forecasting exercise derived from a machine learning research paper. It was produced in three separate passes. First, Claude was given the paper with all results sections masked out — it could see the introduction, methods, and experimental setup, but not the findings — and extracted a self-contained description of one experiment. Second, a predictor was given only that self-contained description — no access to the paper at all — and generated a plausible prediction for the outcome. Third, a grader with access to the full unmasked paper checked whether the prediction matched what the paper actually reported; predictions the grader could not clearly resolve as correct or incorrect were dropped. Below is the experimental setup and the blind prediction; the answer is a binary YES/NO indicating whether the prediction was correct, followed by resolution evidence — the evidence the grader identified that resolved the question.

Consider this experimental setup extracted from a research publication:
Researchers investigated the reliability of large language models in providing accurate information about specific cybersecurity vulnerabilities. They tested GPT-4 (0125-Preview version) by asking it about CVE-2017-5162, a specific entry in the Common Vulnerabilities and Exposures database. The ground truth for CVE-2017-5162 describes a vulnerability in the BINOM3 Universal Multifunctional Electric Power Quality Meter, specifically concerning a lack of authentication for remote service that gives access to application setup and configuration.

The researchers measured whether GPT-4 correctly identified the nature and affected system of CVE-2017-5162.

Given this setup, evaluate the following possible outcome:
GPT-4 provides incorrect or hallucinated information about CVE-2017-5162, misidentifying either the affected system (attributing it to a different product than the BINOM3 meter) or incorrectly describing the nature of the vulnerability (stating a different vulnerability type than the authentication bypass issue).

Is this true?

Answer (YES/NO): YES